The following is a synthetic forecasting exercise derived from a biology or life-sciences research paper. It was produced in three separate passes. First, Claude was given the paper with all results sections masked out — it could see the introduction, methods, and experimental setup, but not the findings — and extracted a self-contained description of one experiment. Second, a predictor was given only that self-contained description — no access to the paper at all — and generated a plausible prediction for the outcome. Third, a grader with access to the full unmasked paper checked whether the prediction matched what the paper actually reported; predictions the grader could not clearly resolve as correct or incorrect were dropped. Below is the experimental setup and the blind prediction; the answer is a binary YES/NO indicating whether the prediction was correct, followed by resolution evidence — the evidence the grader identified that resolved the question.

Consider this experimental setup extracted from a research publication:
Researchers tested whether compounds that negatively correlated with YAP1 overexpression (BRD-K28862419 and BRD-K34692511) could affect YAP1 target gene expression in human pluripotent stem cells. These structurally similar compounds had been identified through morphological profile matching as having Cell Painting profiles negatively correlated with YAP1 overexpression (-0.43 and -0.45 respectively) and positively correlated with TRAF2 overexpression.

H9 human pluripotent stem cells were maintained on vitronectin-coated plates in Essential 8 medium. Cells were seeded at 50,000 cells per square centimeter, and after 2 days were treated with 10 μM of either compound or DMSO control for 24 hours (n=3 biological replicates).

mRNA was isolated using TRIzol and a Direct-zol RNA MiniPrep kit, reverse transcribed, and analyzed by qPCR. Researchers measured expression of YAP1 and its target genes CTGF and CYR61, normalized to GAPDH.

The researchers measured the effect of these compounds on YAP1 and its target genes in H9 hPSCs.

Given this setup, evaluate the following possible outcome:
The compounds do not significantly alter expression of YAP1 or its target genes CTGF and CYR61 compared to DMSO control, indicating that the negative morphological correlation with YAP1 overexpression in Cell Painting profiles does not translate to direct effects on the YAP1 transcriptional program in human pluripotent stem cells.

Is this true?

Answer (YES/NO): YES